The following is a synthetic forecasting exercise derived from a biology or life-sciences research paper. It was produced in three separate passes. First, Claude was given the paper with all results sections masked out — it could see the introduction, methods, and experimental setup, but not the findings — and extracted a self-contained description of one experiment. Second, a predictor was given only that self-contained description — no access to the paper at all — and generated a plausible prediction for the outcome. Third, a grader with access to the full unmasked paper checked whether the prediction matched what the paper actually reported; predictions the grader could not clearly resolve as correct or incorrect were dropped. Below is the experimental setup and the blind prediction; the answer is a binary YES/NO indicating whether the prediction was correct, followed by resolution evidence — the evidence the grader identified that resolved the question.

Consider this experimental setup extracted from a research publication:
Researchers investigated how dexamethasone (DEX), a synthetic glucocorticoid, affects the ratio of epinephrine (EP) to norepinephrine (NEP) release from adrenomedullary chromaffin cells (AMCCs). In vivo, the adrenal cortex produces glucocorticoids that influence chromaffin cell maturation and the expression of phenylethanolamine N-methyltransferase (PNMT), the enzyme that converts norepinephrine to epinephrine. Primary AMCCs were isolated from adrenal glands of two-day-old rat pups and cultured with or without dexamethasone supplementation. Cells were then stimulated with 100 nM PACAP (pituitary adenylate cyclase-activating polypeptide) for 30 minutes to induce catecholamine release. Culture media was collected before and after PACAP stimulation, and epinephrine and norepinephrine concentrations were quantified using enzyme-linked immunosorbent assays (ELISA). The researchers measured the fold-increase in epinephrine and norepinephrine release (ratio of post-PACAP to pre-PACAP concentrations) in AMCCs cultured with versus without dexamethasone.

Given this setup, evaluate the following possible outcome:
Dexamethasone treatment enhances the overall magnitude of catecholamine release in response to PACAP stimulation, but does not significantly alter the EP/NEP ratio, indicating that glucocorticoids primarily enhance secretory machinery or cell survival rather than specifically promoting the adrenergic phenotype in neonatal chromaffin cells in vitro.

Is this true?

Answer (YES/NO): NO